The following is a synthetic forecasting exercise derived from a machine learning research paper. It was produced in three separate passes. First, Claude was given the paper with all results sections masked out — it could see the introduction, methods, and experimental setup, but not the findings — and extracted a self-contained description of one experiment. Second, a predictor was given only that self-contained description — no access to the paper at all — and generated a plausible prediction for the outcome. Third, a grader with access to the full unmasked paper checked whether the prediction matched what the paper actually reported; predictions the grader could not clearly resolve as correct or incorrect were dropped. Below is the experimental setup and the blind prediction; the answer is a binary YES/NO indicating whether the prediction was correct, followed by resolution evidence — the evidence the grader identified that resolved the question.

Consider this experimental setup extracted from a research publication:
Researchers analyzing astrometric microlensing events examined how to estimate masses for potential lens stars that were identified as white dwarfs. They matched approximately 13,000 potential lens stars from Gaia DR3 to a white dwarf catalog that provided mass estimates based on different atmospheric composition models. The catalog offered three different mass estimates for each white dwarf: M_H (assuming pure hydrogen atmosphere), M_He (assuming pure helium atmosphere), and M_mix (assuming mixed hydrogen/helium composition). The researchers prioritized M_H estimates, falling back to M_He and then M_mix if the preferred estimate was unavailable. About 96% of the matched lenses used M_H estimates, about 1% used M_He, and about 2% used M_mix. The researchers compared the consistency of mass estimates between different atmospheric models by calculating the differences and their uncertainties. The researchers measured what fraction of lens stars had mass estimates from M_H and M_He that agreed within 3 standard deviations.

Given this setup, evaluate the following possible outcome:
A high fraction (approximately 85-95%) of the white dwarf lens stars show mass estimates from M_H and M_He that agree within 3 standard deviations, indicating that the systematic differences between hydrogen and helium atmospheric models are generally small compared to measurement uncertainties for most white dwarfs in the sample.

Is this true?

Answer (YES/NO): YES